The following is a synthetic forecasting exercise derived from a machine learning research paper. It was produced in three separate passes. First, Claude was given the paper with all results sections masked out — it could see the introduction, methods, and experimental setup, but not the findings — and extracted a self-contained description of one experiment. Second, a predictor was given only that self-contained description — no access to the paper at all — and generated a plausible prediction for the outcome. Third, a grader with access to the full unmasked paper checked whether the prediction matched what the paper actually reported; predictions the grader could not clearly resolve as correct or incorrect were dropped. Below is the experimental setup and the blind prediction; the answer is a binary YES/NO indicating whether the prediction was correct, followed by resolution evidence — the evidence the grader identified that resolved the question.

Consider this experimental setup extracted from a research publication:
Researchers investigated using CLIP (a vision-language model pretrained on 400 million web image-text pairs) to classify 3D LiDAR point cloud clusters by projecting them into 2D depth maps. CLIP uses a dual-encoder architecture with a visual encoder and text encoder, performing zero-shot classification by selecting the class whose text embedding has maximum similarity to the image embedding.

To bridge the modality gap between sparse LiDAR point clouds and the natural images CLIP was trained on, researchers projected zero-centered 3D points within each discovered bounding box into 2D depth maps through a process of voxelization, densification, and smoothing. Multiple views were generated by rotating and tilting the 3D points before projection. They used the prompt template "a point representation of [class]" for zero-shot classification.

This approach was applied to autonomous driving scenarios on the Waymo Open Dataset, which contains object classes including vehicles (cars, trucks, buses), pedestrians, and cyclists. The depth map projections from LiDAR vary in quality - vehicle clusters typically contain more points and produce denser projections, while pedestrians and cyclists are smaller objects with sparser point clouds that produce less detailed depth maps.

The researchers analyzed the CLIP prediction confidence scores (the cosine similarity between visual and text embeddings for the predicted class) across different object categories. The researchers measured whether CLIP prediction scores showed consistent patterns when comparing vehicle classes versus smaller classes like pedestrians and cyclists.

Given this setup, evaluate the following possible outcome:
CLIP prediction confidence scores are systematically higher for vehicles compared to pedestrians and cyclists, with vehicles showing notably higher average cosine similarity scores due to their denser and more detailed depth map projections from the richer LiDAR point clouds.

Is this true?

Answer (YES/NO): YES